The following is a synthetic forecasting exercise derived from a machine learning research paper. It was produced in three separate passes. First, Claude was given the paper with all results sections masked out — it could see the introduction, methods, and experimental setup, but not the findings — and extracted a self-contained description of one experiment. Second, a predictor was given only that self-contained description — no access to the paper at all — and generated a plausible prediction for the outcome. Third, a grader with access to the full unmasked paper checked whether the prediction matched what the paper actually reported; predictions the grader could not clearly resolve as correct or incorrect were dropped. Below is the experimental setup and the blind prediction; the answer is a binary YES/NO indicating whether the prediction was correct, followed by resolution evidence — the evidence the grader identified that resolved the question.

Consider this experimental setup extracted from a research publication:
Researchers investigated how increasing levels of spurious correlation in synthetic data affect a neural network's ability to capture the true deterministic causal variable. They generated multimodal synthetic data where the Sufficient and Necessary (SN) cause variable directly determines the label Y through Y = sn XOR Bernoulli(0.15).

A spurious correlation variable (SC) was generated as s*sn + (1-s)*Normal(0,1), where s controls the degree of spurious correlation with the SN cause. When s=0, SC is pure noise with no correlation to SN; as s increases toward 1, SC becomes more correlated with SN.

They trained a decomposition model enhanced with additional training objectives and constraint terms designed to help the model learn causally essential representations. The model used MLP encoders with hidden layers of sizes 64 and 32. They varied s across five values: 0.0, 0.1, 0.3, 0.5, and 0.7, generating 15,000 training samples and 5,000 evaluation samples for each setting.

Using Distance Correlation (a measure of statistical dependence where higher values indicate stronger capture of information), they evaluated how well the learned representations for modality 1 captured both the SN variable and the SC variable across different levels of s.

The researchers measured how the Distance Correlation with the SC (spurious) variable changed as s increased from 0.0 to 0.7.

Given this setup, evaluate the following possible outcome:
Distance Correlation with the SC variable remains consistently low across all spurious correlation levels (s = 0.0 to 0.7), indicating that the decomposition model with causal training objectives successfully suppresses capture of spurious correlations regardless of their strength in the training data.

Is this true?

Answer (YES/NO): NO